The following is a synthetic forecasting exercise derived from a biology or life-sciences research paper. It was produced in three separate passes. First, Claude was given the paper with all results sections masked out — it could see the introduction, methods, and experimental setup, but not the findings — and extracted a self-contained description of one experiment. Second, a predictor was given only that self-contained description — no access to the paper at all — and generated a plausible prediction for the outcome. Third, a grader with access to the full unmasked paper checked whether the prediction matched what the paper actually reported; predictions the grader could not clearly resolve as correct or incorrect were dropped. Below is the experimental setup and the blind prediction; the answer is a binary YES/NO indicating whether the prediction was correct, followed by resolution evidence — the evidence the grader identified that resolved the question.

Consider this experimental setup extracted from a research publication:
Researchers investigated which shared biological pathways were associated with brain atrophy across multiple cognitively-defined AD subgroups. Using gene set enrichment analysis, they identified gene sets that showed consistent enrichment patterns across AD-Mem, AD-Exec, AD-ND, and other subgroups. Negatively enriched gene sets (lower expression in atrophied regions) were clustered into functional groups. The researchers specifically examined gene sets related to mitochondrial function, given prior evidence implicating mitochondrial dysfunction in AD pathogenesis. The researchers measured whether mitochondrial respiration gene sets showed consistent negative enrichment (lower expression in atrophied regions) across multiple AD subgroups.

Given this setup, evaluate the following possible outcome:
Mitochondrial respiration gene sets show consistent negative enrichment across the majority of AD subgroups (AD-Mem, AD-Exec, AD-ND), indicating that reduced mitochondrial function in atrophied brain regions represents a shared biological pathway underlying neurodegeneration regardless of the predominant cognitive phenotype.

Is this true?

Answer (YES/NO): NO